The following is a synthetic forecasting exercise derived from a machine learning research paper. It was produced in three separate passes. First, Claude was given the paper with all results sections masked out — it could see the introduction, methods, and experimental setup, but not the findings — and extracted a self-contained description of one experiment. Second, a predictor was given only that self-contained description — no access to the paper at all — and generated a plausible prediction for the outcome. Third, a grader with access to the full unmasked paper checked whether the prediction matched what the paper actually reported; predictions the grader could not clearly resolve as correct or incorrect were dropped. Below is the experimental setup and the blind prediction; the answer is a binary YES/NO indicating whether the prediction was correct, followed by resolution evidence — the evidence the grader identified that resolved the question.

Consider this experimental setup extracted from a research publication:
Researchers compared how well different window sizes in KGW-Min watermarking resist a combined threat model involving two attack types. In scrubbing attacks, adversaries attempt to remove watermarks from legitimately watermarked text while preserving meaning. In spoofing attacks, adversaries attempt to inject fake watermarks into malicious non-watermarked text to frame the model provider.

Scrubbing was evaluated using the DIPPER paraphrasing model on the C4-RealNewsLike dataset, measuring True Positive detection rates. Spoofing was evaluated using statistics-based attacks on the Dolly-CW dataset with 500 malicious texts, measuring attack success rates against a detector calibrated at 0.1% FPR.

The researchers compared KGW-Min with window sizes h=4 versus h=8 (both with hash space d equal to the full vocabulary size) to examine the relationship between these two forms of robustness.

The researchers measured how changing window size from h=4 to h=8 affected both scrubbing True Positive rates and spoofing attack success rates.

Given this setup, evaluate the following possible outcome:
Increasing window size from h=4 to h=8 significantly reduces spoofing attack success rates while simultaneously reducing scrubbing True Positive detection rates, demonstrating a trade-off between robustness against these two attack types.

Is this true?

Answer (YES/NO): YES